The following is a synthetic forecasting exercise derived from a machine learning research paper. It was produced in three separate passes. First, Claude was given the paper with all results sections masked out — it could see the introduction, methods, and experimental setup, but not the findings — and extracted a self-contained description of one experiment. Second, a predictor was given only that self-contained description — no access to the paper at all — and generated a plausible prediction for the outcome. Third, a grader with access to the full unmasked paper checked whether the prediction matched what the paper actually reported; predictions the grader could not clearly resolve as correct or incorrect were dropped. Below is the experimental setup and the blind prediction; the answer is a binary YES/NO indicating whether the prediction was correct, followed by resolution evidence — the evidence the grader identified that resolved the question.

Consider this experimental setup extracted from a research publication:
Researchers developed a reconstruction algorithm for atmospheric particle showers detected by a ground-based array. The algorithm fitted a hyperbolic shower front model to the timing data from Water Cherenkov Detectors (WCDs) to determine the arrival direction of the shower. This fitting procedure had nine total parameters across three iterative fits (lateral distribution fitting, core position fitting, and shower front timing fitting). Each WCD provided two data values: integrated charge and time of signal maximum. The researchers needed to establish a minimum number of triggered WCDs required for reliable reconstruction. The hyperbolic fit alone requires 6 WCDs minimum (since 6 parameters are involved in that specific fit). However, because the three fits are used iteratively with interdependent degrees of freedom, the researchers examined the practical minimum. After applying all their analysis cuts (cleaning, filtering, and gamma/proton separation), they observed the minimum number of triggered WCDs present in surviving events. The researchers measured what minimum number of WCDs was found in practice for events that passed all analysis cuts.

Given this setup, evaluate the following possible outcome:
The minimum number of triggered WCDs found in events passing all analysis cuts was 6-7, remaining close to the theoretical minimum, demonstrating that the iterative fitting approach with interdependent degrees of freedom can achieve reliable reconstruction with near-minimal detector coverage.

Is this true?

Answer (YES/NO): NO